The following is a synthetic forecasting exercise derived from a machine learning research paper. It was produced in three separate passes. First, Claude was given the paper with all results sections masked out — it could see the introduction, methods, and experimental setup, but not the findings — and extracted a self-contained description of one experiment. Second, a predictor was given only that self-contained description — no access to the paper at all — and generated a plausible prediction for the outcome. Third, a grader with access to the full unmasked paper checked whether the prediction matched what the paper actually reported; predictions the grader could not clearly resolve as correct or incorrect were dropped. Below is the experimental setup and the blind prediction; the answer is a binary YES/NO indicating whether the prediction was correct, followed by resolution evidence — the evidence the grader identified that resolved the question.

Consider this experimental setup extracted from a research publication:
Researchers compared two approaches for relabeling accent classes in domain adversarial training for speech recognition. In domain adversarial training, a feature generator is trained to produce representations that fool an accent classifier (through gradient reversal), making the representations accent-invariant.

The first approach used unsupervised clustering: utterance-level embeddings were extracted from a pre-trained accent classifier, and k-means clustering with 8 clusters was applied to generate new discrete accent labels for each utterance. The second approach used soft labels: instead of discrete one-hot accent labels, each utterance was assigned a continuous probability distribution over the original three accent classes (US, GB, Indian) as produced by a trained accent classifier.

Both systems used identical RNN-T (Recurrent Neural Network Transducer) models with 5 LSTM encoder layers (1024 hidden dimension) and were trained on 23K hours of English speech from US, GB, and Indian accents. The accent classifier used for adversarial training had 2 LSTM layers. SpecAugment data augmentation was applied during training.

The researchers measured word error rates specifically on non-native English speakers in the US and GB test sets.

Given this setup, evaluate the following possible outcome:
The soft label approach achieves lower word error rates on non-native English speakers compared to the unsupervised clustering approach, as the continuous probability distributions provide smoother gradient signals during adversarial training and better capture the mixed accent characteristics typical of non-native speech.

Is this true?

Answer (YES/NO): YES